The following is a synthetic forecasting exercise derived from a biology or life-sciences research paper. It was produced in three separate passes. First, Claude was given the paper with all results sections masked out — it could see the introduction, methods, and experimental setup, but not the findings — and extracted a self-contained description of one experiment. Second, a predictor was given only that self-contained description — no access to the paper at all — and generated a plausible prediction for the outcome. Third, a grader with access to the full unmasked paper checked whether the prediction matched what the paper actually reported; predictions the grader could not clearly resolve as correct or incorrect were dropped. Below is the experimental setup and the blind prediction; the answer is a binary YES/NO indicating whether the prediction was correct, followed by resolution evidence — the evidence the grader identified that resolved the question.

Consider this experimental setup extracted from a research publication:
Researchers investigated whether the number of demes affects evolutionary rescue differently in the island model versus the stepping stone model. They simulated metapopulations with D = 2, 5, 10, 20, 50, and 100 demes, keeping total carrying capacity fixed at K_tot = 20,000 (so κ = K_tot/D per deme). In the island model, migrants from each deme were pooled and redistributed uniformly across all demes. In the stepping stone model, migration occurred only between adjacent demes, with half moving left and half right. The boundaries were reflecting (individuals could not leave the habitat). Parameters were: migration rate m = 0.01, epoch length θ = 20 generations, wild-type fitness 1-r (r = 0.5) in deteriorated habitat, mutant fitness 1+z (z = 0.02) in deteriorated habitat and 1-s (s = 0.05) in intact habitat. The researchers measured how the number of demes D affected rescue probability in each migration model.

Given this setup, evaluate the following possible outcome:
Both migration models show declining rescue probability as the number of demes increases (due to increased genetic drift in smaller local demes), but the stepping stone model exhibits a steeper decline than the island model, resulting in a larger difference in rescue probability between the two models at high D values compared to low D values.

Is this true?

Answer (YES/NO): NO